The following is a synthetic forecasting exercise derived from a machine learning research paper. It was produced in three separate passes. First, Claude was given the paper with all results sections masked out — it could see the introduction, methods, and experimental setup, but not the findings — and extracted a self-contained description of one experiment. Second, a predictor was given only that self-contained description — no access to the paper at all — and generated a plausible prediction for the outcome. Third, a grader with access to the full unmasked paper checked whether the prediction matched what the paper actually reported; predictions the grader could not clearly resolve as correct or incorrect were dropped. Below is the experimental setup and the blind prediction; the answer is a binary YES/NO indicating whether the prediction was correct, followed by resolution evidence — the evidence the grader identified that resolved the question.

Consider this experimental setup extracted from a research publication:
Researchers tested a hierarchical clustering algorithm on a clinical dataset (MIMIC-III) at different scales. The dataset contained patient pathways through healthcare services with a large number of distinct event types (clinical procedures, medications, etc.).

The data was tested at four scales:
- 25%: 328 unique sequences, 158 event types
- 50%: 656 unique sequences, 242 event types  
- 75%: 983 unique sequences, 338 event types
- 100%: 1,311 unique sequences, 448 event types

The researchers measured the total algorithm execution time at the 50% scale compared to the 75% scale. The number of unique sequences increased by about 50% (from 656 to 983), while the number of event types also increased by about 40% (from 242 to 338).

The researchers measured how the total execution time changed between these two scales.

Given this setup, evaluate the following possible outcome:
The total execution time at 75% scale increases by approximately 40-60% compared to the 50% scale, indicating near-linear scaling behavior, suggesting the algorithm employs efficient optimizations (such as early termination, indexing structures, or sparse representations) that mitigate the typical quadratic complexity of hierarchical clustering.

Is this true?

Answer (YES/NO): NO